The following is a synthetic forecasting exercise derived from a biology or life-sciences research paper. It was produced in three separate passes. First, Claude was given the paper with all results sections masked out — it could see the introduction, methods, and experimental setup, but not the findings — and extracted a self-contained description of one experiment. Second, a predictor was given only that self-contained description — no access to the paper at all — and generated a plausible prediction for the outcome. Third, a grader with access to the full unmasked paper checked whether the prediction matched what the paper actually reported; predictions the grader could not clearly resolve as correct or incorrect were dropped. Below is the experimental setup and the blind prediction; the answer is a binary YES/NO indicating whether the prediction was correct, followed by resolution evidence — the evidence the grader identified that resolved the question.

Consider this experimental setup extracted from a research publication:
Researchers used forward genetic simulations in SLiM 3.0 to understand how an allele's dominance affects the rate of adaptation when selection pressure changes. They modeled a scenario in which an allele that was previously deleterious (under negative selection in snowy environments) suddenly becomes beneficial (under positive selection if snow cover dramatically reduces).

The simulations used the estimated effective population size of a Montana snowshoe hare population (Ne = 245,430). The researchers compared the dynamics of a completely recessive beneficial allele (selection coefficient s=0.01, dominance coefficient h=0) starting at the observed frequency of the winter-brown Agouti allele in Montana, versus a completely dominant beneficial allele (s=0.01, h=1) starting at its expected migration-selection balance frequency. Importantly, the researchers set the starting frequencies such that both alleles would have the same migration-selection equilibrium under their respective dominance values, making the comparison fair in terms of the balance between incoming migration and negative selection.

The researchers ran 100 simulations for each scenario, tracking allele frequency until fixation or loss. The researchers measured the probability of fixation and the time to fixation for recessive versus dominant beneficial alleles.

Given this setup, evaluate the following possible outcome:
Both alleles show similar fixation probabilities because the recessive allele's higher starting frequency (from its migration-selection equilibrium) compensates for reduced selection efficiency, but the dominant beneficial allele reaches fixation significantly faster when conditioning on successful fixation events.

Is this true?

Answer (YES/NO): NO